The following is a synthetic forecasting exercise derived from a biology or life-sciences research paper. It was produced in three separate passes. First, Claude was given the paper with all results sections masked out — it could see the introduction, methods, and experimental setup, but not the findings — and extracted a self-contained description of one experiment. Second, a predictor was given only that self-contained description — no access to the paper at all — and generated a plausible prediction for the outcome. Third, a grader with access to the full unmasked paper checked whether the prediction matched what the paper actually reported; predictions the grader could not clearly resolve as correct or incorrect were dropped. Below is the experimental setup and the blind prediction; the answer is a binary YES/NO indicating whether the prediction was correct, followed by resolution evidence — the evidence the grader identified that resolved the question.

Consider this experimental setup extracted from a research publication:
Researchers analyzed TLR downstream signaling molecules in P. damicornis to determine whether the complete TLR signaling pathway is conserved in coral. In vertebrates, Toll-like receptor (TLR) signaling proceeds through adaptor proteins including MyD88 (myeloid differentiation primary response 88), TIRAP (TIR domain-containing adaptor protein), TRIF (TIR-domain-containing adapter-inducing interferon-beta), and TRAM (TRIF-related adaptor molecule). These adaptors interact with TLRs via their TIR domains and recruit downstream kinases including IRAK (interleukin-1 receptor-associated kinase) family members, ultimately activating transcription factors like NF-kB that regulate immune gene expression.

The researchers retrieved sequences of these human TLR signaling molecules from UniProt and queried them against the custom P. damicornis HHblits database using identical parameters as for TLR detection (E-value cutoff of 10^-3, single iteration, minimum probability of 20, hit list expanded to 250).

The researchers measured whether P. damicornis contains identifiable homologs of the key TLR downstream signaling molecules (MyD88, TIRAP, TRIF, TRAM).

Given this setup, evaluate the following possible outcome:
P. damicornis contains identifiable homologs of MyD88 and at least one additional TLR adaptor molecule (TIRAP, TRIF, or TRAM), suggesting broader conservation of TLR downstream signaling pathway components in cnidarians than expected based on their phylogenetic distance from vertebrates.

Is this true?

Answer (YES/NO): NO